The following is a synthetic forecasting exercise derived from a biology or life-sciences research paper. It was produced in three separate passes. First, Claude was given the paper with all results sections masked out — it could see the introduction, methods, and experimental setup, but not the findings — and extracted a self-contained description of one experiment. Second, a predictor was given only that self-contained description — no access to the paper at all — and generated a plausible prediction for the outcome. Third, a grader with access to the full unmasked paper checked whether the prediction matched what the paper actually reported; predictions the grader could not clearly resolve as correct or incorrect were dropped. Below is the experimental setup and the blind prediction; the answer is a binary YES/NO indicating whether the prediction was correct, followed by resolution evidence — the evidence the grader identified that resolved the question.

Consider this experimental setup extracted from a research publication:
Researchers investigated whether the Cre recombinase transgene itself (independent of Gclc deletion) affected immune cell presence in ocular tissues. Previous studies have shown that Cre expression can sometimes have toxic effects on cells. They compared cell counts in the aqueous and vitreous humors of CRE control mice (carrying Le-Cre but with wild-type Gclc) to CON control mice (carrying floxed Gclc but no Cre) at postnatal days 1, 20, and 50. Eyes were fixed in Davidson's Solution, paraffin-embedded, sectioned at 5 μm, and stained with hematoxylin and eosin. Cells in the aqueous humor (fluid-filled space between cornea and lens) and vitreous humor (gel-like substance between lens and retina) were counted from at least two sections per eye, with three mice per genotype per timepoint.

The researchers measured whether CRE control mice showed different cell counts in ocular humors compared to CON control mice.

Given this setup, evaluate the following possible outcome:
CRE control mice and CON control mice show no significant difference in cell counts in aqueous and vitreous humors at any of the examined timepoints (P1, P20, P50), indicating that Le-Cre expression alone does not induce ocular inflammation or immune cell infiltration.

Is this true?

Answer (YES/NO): NO